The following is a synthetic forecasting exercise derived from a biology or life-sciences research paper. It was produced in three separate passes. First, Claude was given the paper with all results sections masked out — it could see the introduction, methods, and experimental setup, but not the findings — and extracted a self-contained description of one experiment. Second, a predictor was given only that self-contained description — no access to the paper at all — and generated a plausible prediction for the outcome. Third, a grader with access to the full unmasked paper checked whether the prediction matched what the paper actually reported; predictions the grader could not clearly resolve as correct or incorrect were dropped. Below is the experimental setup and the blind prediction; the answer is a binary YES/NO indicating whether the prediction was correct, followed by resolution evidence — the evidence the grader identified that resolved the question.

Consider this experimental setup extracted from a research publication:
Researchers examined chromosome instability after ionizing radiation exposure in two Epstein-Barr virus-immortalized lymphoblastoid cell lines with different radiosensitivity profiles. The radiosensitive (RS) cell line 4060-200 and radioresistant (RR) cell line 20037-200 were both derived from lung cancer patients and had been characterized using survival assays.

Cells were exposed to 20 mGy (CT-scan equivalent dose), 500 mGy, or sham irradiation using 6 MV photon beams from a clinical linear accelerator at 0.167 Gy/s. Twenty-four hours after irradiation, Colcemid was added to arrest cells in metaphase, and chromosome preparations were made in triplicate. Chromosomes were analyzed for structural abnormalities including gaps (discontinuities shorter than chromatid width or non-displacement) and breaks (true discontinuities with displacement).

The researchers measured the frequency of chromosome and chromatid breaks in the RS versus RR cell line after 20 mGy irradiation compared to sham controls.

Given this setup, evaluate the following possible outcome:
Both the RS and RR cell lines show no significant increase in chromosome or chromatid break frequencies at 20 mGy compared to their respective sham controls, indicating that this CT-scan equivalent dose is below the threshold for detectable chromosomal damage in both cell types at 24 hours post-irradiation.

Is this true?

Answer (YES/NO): YES